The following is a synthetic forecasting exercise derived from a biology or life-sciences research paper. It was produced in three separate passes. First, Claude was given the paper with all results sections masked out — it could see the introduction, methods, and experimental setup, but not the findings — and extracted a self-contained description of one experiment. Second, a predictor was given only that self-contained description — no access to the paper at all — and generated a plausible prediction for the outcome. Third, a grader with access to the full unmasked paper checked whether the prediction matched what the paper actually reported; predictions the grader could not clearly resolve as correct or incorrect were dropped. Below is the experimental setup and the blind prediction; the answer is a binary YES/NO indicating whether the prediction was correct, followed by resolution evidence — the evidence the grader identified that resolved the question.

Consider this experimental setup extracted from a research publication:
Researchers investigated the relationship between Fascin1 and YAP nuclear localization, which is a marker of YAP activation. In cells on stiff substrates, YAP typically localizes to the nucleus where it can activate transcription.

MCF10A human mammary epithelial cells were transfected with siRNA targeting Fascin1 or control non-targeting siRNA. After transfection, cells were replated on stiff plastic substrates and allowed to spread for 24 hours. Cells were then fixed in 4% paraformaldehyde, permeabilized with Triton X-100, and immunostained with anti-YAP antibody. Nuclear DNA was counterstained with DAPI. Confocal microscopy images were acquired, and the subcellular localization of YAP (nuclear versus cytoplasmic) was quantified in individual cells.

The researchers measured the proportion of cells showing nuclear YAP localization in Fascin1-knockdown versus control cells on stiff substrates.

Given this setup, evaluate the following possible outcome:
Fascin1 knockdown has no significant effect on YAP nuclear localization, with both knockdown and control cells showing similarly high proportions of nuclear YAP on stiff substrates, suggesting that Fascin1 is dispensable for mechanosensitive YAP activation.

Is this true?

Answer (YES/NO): NO